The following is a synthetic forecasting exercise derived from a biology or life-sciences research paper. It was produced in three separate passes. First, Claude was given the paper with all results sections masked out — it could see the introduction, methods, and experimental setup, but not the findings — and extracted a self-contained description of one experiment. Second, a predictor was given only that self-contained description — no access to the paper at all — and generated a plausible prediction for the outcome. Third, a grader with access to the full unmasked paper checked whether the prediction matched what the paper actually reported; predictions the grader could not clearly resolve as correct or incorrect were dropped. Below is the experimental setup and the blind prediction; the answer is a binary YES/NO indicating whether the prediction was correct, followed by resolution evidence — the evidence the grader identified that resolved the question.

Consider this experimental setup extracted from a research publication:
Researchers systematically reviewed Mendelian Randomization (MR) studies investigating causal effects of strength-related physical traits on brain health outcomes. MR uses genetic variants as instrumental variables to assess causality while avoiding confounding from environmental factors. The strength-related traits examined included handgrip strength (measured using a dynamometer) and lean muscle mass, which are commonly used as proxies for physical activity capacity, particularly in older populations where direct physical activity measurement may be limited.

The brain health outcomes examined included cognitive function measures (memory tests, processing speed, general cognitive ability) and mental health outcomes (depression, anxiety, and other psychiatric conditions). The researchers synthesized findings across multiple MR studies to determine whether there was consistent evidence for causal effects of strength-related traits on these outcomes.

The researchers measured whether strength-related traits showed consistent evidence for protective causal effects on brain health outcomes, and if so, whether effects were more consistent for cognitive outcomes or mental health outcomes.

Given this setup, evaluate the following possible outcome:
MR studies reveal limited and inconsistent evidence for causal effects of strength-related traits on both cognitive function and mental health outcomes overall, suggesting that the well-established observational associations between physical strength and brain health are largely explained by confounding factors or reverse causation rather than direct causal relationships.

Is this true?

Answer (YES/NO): NO